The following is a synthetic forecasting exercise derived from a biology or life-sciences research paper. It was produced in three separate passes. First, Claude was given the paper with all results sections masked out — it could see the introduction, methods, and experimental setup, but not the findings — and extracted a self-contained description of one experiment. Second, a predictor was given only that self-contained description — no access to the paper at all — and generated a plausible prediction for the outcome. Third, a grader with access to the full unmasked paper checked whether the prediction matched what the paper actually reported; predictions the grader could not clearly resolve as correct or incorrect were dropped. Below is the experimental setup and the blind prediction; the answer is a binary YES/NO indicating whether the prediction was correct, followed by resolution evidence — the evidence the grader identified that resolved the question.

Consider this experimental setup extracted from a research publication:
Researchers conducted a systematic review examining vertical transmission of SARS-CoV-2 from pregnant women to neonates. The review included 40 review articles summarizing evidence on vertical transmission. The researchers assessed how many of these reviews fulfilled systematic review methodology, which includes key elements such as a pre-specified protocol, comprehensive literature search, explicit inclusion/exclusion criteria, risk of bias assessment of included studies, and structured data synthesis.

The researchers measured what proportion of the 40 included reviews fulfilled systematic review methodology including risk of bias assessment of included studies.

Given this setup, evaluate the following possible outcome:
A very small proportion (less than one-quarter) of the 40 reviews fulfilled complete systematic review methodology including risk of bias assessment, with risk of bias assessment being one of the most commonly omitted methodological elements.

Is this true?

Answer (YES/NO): NO